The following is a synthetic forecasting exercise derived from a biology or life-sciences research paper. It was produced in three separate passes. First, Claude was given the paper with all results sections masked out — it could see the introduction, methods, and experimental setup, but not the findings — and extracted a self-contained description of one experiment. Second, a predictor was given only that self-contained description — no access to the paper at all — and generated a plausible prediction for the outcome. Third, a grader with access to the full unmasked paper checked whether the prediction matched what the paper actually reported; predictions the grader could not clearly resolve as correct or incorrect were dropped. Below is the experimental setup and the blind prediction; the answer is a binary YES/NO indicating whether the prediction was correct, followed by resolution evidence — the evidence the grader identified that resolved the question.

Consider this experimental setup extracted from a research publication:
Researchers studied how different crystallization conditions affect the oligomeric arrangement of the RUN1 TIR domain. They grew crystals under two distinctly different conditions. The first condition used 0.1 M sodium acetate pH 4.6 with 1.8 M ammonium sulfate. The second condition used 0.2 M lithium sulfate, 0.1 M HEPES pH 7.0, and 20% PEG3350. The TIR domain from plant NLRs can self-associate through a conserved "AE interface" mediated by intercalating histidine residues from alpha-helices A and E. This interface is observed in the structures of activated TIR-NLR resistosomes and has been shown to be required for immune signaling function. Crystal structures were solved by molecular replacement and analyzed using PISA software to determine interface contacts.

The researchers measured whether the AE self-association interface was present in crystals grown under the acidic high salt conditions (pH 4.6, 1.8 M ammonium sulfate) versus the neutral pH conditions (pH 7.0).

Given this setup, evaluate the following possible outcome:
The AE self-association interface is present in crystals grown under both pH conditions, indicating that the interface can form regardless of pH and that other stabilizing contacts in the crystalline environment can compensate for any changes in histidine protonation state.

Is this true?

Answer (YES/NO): NO